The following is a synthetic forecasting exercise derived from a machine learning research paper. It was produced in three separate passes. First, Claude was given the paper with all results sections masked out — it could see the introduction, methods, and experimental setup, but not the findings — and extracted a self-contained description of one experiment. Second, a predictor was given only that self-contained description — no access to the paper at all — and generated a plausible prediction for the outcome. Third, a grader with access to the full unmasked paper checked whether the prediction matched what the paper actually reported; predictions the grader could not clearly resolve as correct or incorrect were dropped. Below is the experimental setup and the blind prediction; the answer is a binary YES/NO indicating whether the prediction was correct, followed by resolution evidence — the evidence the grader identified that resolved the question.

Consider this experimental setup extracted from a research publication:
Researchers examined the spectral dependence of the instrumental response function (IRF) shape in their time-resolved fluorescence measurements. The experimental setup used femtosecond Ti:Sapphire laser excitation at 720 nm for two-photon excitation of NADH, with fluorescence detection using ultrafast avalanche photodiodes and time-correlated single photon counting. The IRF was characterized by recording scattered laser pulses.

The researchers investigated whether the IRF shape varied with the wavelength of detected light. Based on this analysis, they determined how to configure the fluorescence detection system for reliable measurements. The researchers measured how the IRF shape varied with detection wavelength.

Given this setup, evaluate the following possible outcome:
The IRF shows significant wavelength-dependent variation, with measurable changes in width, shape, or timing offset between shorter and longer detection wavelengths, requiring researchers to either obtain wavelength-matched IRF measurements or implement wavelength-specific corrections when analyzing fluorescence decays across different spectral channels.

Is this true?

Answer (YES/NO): YES